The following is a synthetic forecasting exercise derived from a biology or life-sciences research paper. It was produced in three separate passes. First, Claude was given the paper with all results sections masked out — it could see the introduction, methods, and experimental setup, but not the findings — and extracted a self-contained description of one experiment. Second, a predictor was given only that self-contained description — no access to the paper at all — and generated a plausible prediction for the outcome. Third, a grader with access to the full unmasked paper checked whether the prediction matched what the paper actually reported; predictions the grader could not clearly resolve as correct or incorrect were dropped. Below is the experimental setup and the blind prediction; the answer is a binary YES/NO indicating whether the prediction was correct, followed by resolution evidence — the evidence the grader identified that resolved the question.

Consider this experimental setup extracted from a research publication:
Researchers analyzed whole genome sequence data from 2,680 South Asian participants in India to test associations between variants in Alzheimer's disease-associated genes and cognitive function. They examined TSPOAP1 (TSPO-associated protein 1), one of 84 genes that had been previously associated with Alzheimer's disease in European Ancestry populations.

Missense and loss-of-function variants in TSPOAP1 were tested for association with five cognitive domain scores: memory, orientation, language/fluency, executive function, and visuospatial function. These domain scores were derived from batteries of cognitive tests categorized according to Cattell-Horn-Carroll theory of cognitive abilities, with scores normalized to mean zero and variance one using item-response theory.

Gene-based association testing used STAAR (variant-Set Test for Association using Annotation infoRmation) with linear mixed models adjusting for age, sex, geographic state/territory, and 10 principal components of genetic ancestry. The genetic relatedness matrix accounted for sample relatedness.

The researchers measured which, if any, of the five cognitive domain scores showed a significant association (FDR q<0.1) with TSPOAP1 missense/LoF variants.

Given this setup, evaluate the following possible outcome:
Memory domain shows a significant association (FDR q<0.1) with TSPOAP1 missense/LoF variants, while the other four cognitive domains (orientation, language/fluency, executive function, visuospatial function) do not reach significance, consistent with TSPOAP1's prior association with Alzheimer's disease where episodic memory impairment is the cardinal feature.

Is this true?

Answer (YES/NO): NO